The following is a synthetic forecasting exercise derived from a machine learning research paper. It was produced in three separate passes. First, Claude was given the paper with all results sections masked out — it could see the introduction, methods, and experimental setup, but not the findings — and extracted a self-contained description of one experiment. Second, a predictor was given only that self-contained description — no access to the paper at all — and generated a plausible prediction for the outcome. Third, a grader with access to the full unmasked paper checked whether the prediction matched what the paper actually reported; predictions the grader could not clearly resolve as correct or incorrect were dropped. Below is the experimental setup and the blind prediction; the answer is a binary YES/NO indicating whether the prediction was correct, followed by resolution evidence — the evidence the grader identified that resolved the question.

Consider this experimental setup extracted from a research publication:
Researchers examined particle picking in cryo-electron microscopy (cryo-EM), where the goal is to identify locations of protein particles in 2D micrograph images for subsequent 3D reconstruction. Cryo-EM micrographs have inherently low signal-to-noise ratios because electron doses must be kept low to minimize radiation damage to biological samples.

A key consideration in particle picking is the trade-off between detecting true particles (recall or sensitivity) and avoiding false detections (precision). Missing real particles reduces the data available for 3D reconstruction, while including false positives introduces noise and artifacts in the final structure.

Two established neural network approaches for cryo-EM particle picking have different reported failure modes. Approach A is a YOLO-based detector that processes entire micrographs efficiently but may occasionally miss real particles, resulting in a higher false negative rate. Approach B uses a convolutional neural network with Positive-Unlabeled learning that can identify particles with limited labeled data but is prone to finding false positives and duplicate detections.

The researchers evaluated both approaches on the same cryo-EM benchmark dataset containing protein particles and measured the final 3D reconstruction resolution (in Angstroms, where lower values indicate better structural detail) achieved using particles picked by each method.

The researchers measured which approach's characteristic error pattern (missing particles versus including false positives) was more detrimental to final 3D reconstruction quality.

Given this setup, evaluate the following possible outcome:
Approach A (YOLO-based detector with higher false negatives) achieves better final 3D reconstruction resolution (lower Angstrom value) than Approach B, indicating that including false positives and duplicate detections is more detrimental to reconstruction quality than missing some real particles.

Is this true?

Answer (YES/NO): NO